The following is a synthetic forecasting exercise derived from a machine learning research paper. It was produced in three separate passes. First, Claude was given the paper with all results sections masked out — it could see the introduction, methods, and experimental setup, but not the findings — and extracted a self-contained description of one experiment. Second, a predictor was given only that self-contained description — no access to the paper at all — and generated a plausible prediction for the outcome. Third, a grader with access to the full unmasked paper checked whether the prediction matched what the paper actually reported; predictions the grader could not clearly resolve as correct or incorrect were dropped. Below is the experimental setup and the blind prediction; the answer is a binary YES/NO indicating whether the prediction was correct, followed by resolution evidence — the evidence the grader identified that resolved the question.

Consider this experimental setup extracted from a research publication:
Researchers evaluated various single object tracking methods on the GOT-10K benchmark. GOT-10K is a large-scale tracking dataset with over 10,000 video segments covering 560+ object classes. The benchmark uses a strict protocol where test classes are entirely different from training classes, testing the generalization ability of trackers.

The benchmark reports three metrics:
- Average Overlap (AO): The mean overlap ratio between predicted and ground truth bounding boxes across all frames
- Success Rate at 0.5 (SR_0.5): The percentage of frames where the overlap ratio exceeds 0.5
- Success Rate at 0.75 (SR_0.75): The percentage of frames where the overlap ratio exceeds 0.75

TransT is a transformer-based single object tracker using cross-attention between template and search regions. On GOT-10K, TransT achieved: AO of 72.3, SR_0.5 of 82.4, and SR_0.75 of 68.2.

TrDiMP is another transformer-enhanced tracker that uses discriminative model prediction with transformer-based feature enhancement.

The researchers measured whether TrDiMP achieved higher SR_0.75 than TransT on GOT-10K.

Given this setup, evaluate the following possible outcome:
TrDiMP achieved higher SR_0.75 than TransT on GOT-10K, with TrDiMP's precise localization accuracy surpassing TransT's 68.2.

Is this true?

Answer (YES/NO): NO